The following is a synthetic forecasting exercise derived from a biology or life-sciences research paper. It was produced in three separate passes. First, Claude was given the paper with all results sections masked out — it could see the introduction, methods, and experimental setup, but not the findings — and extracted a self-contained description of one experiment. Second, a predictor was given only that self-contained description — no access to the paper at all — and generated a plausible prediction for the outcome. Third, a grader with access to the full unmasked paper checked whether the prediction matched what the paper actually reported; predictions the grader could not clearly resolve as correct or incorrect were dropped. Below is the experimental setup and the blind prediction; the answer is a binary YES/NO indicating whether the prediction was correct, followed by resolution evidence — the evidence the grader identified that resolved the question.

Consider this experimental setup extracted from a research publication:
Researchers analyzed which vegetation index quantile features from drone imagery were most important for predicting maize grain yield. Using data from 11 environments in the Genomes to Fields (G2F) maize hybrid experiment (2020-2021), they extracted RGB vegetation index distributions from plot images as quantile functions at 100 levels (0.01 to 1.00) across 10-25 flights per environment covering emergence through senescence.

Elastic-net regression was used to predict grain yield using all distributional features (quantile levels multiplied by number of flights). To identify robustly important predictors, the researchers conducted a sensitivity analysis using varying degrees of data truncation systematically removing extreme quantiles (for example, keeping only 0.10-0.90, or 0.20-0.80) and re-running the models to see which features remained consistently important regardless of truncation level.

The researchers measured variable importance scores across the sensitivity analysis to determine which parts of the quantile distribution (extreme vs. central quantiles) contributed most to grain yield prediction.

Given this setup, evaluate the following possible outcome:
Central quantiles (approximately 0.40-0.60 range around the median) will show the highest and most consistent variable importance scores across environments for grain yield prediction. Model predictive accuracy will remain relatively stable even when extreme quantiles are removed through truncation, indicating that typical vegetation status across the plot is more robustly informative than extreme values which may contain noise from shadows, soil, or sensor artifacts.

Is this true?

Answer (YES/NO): NO